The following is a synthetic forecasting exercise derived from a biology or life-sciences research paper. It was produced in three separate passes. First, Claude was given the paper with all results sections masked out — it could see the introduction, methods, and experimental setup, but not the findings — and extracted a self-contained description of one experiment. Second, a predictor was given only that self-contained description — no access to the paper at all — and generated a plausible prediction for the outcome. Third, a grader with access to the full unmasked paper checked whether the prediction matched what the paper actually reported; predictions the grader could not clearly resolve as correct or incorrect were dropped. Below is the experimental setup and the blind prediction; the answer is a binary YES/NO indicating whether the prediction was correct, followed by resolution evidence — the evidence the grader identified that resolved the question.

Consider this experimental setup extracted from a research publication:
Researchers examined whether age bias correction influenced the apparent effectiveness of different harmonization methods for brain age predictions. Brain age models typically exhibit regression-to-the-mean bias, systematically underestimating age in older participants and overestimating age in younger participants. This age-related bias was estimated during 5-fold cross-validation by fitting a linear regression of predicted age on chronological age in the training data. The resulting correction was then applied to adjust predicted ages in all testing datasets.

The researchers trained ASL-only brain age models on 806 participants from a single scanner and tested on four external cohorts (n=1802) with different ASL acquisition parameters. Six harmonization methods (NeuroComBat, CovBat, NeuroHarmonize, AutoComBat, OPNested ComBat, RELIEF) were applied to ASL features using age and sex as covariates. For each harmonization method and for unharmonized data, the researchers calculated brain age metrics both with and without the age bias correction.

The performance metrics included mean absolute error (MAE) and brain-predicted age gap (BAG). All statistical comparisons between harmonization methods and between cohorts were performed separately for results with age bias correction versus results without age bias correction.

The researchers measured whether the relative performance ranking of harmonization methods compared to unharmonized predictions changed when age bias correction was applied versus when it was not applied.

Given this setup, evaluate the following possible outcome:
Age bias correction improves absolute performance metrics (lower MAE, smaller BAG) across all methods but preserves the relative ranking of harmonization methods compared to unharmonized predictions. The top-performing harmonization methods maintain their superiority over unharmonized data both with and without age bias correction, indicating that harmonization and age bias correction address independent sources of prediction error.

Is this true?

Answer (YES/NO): NO